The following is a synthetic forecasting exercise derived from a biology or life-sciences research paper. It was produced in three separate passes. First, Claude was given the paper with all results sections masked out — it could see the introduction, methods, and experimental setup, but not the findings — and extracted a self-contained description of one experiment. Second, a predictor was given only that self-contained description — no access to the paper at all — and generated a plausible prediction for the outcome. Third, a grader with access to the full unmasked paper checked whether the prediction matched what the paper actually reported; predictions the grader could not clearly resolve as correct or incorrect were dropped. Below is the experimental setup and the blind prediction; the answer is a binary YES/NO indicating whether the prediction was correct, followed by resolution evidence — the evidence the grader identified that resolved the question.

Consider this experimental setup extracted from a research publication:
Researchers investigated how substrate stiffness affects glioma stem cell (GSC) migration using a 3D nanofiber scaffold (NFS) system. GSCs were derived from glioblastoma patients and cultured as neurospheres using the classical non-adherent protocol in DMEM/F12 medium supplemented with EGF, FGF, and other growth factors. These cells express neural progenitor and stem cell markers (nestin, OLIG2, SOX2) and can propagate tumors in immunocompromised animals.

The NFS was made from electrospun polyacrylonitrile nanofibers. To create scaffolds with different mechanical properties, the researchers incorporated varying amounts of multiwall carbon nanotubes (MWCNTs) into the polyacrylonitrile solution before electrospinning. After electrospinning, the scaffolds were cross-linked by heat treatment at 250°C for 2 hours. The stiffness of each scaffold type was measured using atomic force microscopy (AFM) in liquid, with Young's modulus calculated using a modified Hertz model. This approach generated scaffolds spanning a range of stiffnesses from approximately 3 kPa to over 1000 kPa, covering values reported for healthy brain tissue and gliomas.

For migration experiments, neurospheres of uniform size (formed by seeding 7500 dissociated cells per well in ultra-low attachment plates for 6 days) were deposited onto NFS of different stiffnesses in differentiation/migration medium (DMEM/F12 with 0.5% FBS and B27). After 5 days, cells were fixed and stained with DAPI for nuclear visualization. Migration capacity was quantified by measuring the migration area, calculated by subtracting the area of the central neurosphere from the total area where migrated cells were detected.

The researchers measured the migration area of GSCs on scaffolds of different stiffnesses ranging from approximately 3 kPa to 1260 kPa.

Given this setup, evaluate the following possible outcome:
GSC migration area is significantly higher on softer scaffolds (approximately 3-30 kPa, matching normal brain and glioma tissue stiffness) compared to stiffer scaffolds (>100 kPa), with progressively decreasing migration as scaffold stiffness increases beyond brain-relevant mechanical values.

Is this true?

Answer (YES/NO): NO